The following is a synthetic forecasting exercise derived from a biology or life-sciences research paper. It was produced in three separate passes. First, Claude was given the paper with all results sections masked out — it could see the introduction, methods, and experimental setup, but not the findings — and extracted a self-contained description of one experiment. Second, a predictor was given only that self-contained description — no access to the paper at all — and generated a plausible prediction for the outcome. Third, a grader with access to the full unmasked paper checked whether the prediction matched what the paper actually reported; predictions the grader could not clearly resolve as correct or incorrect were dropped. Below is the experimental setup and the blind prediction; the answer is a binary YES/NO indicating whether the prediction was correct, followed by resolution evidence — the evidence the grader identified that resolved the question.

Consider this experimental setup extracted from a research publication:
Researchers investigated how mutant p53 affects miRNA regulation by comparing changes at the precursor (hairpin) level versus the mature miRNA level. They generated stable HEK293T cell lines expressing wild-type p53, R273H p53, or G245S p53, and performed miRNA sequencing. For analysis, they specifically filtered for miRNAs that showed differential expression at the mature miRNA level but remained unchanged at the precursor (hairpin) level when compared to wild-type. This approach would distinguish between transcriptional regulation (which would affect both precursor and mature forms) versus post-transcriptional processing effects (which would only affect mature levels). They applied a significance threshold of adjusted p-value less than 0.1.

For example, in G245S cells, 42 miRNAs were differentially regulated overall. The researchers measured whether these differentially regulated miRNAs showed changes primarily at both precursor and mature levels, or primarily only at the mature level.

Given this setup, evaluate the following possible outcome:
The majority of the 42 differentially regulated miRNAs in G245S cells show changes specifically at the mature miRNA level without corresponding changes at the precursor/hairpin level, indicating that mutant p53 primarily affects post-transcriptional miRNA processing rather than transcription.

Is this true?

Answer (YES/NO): YES